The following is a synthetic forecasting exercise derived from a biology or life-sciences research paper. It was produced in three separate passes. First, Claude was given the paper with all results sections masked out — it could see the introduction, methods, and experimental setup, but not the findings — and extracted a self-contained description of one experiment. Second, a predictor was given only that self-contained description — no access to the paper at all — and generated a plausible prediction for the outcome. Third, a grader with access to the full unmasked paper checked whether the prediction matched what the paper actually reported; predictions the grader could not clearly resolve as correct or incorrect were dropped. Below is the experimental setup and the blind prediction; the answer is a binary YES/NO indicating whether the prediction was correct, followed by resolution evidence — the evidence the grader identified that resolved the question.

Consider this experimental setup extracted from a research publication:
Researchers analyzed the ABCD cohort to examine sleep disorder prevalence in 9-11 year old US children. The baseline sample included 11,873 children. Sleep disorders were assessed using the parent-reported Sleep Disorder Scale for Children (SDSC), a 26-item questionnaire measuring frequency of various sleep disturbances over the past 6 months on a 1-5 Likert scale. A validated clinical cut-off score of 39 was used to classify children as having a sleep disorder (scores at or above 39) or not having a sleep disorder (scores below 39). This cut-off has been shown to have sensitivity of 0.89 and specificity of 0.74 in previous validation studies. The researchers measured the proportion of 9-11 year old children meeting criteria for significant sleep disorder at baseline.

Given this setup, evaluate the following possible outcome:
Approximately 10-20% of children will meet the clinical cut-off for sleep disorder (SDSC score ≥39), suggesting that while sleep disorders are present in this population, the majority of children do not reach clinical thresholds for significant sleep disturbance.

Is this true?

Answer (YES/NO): NO